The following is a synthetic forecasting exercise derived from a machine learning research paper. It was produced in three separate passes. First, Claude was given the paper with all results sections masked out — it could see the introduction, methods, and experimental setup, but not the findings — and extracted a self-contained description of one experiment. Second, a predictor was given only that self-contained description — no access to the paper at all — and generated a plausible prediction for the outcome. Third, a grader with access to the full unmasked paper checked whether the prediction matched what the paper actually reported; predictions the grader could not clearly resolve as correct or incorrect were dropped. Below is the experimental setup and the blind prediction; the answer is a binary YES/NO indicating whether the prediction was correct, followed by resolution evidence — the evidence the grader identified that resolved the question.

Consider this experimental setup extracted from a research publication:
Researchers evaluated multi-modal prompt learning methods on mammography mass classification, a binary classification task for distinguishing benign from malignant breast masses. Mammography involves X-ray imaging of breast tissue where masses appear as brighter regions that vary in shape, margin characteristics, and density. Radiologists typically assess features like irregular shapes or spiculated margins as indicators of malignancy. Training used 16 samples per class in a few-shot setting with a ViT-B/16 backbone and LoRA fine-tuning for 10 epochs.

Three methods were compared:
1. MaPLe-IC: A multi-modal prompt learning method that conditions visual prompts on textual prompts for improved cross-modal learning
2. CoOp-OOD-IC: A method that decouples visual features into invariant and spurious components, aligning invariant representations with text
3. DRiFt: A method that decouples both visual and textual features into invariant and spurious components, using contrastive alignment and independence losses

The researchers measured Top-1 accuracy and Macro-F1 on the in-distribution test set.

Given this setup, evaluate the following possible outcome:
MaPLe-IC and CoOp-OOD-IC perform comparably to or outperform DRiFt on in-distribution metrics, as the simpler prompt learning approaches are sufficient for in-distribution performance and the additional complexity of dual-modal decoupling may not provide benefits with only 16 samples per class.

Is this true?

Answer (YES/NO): NO